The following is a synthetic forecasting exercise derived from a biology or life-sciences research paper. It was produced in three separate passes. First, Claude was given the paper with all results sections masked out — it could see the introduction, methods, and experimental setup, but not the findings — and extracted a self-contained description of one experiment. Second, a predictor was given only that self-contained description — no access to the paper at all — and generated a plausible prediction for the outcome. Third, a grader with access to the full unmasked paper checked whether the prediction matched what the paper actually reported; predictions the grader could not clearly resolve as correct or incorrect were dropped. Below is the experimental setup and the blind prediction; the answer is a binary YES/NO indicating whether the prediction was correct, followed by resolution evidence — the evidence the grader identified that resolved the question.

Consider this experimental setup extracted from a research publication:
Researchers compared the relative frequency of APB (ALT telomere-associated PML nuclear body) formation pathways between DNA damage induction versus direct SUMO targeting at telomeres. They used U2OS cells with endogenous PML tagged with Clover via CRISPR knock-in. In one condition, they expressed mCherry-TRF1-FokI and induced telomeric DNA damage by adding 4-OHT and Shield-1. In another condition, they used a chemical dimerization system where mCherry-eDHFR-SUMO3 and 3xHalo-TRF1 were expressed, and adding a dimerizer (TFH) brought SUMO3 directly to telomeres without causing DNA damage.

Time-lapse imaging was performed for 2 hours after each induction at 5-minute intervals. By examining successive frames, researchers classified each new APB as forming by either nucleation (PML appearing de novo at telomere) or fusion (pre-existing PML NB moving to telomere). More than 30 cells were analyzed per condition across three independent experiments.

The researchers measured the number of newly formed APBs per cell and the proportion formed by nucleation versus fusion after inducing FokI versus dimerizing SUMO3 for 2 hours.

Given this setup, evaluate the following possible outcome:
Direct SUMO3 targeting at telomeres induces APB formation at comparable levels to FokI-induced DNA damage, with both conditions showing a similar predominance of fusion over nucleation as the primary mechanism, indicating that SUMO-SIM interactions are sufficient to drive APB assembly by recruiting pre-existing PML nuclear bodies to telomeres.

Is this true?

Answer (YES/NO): NO